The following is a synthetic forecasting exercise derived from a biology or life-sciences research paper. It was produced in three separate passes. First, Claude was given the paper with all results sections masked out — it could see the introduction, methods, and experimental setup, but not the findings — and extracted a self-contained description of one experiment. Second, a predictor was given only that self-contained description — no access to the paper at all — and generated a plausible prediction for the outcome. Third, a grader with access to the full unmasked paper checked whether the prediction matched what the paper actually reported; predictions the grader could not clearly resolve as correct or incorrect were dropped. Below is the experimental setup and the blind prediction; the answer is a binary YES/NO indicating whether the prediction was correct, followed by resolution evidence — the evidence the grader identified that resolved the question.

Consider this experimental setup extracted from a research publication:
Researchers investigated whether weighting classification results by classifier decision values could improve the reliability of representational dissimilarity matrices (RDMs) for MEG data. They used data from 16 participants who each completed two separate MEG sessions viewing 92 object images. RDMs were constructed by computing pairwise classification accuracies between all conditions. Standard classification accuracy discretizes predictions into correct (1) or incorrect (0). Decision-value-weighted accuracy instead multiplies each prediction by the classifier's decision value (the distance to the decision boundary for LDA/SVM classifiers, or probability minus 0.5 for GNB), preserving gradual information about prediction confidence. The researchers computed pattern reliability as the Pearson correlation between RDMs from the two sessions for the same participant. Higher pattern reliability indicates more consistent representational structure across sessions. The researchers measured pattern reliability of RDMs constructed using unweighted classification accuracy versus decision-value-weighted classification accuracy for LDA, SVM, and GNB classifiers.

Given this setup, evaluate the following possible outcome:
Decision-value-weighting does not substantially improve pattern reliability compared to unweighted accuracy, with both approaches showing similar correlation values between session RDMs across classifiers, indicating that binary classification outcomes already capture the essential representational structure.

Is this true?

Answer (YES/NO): NO